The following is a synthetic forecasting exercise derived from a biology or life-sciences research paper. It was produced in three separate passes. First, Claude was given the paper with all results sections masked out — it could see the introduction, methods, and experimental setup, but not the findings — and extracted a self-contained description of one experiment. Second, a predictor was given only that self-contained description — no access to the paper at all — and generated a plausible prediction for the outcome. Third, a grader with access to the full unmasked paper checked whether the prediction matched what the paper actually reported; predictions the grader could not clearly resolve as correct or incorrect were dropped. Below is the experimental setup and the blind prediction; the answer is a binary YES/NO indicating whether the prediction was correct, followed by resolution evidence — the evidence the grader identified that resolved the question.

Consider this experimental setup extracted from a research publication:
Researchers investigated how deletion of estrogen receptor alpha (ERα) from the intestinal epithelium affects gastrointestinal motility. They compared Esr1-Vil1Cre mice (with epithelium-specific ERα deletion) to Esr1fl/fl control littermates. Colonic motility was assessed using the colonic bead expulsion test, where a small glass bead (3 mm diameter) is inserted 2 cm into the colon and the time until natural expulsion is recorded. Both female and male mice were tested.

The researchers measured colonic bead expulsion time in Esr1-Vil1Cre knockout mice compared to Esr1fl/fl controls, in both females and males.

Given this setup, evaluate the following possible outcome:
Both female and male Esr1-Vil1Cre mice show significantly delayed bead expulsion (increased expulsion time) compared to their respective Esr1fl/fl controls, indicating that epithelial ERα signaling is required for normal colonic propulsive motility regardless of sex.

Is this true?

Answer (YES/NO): NO